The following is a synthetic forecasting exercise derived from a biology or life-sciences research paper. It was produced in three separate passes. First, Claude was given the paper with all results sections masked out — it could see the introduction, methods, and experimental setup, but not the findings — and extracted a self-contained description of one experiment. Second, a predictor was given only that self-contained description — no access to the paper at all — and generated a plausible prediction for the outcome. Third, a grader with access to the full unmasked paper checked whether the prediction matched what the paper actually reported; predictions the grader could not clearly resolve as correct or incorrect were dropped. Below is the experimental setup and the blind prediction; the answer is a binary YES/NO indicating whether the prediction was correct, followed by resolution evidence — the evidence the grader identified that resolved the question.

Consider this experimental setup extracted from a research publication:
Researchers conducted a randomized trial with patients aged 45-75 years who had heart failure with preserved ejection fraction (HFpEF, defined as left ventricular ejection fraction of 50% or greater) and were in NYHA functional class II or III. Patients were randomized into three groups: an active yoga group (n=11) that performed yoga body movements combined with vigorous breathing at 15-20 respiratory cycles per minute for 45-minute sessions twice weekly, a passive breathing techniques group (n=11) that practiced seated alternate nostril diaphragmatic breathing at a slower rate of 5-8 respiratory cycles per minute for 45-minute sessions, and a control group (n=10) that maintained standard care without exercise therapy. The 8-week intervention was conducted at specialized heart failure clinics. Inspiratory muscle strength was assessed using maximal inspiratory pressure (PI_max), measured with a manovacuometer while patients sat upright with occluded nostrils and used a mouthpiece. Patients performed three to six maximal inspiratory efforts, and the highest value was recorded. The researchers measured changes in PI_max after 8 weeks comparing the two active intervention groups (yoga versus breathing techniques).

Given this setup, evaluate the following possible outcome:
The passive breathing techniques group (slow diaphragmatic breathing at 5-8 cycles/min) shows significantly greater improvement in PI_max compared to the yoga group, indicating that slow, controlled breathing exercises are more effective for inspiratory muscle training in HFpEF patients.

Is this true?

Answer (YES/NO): NO